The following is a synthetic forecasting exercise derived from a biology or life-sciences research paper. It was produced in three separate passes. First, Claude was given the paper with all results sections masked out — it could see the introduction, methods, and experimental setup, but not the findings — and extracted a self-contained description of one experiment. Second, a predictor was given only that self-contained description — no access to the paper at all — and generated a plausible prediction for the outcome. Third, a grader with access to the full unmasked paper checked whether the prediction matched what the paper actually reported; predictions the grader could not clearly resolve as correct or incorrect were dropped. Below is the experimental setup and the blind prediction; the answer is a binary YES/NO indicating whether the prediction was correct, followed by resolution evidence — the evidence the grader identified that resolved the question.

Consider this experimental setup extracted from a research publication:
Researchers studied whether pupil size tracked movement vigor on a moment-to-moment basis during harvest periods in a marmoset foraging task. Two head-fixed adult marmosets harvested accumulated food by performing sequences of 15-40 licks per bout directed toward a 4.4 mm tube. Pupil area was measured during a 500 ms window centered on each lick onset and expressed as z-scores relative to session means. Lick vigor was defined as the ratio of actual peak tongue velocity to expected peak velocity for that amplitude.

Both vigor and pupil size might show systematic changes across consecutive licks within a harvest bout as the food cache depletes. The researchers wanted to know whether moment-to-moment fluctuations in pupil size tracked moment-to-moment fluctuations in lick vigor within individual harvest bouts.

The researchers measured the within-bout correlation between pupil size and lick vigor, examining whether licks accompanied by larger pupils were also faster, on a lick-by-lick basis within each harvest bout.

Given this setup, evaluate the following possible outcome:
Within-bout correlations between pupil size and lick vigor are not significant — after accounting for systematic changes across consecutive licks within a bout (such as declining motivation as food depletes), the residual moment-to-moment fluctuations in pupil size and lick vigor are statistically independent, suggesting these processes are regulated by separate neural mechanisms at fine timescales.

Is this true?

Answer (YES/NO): NO